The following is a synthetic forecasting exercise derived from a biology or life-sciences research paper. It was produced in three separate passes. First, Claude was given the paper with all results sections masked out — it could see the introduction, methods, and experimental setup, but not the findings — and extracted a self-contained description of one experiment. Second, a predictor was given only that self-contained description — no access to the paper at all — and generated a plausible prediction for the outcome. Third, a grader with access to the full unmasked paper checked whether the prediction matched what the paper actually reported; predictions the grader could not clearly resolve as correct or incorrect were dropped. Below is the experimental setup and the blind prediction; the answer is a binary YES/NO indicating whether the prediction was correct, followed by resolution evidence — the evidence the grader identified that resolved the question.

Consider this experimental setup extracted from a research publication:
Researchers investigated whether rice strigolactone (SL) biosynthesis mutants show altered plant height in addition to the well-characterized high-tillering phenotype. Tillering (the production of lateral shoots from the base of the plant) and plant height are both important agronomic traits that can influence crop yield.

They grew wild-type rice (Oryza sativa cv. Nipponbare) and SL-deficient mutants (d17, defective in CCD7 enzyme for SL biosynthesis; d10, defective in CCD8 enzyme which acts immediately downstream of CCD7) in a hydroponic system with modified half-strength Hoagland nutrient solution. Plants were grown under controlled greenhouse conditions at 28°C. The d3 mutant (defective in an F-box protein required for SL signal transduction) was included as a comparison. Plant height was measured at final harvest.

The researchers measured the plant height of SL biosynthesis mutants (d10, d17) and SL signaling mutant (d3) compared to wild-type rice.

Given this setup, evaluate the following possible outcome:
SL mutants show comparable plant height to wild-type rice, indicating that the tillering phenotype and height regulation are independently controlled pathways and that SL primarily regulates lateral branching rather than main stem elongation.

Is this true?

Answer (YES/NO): NO